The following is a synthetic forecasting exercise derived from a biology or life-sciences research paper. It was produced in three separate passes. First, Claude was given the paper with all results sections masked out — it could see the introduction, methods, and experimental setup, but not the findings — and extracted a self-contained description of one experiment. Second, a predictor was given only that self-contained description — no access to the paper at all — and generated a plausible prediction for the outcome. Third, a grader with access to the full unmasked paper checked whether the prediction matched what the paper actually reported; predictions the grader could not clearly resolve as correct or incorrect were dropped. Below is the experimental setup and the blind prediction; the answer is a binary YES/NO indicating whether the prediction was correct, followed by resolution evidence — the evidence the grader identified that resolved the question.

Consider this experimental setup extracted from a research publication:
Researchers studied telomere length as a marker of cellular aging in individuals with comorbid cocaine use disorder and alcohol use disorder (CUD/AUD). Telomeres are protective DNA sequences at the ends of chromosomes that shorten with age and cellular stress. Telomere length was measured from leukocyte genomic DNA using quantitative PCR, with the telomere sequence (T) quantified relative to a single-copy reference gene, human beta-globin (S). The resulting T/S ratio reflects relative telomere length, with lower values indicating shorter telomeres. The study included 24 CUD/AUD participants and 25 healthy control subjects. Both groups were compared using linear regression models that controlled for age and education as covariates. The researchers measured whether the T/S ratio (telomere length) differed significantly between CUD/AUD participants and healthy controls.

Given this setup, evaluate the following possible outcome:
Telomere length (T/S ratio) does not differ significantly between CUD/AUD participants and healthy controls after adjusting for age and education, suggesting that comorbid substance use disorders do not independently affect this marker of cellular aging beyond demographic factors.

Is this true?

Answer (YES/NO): YES